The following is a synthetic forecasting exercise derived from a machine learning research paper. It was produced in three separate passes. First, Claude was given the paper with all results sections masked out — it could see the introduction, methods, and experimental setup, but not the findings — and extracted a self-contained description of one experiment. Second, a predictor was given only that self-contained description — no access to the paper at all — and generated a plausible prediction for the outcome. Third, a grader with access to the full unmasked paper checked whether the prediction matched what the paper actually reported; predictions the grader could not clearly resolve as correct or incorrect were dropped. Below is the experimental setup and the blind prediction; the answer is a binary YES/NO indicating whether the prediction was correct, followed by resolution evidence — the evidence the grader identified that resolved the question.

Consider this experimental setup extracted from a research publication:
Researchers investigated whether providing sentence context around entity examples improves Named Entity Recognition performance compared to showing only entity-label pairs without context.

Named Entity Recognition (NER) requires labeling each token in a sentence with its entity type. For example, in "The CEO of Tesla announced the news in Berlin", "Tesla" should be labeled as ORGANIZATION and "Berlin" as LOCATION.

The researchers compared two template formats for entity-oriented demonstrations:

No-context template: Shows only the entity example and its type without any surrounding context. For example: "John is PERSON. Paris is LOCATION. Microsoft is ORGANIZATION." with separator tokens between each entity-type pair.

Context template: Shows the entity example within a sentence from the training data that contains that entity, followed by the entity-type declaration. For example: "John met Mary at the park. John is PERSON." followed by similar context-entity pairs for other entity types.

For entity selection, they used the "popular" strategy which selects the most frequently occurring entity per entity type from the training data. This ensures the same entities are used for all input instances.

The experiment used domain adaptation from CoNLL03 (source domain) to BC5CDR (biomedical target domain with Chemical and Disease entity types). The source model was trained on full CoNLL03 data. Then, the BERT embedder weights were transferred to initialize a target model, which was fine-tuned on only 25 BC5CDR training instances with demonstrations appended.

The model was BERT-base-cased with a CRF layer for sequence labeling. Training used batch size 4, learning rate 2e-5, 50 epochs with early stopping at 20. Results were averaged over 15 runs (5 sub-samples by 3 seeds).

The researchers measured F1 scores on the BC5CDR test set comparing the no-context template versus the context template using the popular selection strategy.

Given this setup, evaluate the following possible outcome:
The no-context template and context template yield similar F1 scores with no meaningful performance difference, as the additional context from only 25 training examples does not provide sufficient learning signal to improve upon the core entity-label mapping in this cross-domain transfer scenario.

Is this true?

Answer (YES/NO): NO